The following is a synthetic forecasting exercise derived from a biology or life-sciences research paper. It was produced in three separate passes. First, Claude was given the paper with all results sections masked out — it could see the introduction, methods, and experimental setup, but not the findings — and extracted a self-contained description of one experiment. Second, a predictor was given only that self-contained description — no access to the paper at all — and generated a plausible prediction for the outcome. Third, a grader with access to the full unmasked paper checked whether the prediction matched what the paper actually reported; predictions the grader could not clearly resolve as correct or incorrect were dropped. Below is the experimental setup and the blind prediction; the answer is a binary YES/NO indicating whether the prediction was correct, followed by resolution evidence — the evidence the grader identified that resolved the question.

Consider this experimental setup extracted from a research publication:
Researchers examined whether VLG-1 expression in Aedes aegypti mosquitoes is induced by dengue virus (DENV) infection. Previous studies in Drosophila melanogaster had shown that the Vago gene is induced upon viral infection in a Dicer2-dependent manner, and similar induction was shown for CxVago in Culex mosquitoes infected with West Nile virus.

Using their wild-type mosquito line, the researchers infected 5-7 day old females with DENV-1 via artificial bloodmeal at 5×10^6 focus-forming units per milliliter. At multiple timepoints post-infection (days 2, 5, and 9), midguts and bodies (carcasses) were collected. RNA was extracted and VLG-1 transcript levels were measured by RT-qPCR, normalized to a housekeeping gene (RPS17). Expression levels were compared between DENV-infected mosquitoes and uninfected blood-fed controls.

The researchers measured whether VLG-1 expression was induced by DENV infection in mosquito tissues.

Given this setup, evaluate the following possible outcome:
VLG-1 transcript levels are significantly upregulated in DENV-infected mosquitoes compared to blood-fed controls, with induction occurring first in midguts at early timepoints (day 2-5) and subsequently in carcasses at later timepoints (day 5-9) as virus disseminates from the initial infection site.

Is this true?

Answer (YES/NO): NO